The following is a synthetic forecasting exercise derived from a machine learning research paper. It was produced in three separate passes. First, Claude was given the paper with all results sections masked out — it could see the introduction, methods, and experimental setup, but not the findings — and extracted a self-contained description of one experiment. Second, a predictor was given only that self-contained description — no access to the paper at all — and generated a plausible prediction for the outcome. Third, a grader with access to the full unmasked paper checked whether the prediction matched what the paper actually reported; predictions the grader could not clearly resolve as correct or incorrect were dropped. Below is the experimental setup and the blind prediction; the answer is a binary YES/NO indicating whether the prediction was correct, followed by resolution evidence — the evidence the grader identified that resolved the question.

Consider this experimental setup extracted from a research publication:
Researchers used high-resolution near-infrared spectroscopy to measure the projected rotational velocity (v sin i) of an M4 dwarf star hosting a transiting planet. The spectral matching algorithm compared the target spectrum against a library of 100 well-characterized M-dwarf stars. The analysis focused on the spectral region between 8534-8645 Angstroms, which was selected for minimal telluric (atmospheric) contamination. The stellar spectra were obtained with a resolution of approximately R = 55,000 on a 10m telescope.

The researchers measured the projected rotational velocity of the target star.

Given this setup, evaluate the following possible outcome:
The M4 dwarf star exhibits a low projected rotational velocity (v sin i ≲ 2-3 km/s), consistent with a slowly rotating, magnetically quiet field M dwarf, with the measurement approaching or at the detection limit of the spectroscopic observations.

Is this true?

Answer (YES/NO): YES